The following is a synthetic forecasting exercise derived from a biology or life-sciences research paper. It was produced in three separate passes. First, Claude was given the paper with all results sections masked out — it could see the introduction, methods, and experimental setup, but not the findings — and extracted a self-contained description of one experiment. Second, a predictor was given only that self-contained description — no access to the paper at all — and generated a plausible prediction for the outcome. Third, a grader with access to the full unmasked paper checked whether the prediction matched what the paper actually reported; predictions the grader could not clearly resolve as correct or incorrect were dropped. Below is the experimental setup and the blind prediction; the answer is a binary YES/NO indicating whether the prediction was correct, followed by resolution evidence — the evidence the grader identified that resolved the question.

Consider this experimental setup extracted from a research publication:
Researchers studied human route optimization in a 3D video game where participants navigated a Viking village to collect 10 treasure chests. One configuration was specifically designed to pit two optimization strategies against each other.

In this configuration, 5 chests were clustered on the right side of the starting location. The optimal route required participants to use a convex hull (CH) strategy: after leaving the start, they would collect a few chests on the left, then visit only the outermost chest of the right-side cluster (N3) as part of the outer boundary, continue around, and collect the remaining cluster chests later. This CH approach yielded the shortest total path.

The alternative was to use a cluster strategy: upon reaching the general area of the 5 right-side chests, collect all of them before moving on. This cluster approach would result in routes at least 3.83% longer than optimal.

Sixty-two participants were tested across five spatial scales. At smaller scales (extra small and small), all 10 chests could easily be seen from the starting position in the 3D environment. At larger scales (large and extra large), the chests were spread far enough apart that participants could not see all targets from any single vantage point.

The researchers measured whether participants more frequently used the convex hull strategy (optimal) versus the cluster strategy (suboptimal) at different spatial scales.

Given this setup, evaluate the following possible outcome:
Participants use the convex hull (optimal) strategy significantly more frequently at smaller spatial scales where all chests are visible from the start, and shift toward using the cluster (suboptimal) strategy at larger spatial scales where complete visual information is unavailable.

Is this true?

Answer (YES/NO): NO